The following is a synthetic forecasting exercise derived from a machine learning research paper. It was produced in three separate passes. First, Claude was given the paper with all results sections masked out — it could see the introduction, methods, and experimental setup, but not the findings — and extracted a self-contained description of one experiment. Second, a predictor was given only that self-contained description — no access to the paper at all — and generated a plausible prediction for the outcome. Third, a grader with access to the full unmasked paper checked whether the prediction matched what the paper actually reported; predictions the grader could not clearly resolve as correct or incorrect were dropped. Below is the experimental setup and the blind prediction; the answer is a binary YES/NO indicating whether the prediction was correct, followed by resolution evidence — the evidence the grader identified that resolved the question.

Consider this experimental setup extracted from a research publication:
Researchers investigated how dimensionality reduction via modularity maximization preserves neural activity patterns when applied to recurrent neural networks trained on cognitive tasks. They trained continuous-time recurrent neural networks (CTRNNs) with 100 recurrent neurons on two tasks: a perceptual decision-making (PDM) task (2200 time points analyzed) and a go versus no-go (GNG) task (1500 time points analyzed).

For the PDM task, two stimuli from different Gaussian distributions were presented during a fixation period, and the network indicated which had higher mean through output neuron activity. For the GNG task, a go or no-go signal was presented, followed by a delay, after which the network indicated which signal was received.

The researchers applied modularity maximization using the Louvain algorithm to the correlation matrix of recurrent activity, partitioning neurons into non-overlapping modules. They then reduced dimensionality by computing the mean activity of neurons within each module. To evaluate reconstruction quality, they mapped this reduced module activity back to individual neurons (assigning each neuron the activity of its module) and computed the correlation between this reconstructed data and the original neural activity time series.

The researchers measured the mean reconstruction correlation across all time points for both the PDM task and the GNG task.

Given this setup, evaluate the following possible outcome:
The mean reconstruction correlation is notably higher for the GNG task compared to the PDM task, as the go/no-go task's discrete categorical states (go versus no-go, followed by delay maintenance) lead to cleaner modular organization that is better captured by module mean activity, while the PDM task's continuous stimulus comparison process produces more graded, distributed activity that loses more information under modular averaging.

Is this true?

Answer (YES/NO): NO